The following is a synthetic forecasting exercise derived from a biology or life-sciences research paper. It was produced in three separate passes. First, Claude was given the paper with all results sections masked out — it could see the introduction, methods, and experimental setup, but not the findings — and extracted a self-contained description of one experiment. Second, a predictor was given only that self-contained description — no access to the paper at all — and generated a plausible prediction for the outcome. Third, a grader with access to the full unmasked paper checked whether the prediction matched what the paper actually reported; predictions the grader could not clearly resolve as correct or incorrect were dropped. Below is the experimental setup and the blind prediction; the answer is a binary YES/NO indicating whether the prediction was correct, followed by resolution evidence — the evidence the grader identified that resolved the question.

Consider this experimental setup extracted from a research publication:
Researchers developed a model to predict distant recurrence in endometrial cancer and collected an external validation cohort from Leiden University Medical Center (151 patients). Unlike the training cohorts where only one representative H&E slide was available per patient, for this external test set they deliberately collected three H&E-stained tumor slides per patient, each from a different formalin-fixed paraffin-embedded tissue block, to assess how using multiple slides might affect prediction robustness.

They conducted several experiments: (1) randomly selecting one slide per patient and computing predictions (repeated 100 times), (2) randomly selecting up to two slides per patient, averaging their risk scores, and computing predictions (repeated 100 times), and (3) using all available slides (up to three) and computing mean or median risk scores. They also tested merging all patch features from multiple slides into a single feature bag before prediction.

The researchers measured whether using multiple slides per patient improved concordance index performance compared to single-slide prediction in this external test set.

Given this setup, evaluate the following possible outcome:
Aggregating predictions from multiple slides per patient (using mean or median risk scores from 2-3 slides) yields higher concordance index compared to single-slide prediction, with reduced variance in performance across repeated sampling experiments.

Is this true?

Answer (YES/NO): YES